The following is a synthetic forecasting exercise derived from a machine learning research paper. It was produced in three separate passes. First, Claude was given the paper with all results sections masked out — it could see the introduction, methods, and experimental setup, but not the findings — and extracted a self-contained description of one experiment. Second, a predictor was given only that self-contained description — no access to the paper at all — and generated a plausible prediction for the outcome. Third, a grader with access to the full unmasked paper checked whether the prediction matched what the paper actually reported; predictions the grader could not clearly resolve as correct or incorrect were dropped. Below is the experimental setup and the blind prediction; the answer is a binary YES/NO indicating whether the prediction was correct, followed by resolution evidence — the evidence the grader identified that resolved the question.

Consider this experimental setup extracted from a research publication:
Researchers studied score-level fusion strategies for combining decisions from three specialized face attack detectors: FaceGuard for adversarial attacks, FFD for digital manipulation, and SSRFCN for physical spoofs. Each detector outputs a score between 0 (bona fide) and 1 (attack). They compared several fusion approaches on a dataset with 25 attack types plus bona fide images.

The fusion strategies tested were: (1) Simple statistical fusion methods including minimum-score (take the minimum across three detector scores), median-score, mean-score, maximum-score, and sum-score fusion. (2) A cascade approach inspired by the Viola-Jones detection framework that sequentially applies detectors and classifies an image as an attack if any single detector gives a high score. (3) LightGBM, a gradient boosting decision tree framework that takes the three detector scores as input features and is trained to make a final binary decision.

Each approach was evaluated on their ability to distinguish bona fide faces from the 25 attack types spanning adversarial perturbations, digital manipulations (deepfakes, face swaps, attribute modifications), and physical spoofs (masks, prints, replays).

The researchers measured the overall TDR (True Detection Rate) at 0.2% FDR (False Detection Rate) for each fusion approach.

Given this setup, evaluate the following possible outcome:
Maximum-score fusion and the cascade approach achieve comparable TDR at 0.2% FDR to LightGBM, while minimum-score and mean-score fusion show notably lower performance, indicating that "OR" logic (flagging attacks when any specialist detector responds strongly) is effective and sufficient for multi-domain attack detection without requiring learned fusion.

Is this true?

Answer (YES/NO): NO